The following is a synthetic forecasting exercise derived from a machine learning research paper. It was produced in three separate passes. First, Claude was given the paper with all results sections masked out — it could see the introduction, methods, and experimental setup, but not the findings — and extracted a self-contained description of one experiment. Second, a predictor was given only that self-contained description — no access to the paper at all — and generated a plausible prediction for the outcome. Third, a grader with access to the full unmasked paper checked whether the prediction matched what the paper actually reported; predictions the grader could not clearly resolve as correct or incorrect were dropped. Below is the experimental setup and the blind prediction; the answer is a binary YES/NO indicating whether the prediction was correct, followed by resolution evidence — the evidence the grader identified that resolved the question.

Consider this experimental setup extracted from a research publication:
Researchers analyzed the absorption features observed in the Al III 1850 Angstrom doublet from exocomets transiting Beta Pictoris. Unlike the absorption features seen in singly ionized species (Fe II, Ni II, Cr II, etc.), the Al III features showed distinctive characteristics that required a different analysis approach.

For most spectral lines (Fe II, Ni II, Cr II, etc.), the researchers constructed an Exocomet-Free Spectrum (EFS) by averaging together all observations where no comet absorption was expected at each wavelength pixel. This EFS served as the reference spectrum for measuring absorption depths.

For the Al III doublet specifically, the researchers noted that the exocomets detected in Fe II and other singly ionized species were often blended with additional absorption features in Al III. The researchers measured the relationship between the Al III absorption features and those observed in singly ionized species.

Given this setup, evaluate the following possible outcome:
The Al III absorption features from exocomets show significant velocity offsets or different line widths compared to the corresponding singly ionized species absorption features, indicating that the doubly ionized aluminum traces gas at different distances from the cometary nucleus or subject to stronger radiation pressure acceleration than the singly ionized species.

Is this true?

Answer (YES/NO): NO